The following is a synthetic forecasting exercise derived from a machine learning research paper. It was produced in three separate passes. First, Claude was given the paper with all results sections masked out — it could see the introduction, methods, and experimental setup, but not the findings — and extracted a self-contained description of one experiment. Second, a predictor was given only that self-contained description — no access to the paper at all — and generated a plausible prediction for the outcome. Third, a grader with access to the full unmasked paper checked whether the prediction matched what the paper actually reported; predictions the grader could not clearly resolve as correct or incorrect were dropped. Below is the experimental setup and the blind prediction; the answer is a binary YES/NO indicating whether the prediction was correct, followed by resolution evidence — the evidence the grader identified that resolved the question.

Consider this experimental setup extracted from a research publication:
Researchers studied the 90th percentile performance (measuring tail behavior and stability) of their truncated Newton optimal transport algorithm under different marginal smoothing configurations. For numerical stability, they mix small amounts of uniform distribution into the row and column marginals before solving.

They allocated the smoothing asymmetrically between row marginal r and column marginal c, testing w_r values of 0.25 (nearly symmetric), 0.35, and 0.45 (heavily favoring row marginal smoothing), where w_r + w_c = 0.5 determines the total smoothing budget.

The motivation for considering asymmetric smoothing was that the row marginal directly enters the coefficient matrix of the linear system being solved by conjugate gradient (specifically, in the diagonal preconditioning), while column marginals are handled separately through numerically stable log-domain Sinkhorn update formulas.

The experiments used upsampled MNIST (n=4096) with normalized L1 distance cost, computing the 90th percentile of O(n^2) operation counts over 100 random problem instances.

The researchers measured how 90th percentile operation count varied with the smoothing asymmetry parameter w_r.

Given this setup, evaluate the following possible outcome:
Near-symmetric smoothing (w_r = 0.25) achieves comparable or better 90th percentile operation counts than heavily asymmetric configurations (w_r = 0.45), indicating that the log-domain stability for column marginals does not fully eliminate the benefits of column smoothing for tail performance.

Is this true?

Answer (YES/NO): NO